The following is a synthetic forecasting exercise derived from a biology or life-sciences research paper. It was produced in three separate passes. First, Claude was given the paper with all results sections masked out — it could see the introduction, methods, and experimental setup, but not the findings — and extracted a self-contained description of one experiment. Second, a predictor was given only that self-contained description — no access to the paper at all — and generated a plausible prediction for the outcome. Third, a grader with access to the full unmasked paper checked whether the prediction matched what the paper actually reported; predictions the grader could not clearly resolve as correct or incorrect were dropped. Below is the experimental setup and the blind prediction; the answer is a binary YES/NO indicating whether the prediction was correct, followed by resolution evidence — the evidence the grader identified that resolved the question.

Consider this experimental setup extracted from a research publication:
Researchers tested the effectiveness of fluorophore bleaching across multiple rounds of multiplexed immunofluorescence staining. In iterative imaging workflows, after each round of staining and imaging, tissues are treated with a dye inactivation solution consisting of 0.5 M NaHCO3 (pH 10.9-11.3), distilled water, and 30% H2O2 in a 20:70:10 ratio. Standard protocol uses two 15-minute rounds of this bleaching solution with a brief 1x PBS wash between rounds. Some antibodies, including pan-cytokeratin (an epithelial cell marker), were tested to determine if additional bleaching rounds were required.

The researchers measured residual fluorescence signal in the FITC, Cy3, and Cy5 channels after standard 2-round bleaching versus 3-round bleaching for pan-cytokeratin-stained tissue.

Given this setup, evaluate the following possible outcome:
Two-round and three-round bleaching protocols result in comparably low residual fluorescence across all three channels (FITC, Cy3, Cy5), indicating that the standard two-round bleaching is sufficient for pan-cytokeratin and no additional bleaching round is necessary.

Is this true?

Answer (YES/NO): NO